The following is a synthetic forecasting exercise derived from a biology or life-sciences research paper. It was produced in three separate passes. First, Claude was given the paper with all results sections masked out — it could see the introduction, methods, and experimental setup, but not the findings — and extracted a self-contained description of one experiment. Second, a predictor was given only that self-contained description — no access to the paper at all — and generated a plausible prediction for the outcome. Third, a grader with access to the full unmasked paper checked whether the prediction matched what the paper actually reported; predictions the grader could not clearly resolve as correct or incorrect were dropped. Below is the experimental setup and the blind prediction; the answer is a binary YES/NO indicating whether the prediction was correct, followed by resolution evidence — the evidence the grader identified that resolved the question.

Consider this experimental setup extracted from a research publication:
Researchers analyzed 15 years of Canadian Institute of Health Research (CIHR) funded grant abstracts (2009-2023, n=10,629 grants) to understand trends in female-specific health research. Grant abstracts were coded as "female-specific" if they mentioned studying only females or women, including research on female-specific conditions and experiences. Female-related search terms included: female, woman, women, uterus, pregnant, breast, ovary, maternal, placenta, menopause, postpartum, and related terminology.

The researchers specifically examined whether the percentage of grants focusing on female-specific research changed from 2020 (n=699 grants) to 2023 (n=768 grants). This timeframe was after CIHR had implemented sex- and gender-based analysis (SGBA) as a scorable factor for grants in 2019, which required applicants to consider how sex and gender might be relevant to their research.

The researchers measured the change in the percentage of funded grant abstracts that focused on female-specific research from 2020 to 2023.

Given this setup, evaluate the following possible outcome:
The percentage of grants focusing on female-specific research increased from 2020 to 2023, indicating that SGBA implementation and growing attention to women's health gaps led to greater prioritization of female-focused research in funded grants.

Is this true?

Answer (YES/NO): NO